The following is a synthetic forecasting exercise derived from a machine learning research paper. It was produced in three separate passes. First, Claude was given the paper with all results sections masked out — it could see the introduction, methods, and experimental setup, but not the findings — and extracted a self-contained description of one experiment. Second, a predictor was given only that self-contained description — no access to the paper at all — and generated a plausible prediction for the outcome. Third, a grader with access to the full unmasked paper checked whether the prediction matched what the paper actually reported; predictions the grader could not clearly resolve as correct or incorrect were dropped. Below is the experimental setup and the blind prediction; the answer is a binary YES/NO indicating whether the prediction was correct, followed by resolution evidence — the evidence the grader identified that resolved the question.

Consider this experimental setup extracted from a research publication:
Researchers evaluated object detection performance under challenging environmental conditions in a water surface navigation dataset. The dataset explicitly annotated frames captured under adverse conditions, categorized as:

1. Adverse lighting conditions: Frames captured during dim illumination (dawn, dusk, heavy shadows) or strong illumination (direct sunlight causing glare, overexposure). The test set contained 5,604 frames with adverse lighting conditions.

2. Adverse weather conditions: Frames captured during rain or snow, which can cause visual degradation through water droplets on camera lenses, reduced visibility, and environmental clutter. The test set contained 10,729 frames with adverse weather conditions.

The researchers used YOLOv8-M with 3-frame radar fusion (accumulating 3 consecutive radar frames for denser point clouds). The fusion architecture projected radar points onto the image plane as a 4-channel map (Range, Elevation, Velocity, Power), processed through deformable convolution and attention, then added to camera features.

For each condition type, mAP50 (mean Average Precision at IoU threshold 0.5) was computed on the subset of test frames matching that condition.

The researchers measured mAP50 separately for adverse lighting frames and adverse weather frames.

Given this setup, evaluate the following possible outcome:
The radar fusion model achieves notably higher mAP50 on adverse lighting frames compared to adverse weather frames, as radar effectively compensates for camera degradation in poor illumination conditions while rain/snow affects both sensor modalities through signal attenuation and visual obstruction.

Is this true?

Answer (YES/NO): NO